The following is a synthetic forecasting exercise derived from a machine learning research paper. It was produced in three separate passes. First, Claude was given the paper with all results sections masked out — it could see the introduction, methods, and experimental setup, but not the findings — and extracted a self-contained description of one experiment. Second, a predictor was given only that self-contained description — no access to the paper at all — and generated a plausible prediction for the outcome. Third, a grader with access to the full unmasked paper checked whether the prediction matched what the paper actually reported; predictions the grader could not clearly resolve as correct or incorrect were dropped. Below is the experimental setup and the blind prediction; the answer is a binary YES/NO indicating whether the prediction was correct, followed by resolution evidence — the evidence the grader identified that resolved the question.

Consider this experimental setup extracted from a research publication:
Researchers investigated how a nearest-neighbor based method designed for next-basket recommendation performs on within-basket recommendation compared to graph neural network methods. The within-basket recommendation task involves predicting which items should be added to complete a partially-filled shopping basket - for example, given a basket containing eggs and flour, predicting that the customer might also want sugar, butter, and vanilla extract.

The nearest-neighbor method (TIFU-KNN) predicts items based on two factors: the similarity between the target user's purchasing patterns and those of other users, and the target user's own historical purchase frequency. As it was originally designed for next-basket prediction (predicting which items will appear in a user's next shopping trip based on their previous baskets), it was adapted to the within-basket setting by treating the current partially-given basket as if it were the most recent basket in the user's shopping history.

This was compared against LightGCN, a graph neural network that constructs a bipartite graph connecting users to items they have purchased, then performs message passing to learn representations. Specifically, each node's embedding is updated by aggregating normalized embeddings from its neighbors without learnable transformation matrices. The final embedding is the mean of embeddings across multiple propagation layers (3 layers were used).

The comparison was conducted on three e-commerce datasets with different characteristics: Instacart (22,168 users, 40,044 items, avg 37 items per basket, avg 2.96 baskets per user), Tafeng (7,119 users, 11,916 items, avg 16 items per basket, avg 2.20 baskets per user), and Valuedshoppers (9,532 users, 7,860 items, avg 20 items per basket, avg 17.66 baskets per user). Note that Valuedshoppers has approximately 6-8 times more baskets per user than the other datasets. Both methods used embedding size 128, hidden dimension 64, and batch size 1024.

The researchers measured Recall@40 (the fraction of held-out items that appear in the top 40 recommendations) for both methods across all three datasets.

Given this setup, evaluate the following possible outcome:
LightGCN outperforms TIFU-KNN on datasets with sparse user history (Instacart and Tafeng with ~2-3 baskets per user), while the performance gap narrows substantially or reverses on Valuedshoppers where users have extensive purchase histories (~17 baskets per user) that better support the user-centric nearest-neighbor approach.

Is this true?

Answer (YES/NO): YES